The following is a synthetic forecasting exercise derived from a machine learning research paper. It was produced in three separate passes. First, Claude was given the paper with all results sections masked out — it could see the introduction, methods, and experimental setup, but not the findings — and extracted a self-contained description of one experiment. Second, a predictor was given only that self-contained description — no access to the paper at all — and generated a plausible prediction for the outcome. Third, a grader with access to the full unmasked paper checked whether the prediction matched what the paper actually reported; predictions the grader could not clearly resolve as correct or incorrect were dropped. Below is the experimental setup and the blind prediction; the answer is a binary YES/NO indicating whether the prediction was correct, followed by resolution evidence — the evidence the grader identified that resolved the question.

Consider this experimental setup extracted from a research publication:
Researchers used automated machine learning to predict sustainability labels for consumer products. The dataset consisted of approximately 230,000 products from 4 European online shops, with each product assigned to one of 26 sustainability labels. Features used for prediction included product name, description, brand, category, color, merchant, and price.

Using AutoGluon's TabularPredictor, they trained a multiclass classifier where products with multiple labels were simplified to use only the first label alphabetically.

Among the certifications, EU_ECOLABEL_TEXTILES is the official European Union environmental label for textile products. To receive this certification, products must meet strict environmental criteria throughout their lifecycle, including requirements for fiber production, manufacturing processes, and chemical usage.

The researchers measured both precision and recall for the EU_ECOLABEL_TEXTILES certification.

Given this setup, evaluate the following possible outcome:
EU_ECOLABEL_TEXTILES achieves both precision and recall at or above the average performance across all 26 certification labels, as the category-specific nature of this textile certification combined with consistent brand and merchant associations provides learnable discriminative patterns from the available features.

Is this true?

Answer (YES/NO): YES